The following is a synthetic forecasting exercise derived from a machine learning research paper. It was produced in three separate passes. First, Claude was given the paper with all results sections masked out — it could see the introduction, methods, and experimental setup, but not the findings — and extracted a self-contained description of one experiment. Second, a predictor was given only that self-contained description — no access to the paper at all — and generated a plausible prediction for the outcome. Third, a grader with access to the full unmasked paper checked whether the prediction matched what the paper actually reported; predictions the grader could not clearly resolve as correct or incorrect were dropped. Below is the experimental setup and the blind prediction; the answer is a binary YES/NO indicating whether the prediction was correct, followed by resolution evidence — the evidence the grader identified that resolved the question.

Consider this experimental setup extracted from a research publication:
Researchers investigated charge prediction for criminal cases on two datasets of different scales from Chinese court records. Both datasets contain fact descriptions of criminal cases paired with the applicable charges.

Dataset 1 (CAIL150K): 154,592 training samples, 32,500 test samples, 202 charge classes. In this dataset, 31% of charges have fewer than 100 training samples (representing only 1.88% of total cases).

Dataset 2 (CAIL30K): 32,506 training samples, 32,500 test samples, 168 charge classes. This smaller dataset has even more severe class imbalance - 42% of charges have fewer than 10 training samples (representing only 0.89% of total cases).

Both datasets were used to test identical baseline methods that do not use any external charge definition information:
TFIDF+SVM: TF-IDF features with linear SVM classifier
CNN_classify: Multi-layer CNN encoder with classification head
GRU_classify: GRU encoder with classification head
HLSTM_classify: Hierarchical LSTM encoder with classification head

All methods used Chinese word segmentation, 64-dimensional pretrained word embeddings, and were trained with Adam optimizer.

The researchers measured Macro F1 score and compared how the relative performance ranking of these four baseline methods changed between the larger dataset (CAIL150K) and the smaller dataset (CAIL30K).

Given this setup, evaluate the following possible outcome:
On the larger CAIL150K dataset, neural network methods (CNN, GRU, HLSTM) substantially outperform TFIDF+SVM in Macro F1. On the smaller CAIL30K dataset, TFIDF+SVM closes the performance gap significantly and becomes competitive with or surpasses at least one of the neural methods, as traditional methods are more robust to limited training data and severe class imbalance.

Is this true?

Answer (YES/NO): NO